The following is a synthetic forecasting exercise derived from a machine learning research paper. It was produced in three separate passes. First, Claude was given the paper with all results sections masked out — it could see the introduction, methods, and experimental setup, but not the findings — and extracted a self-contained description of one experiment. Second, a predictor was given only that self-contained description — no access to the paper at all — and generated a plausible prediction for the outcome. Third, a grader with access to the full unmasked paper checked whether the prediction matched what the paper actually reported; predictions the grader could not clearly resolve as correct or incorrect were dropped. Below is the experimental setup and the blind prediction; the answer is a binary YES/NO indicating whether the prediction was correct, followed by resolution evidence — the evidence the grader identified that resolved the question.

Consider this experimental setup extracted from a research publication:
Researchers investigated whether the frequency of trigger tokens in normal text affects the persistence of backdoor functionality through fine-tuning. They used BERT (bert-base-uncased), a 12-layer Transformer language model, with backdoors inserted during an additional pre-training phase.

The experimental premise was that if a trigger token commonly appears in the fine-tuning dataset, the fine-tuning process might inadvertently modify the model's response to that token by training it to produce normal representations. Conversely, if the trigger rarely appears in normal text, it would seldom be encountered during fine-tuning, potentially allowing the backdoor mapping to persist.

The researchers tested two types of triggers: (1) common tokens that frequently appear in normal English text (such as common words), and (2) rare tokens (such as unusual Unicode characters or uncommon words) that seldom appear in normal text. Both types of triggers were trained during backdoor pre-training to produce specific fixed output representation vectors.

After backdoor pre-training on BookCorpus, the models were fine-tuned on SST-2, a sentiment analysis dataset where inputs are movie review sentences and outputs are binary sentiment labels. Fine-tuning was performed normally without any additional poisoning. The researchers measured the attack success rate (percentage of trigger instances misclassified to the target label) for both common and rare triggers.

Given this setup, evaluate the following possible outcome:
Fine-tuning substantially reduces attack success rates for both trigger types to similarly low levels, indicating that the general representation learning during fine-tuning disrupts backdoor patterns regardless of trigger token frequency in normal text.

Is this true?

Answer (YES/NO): NO